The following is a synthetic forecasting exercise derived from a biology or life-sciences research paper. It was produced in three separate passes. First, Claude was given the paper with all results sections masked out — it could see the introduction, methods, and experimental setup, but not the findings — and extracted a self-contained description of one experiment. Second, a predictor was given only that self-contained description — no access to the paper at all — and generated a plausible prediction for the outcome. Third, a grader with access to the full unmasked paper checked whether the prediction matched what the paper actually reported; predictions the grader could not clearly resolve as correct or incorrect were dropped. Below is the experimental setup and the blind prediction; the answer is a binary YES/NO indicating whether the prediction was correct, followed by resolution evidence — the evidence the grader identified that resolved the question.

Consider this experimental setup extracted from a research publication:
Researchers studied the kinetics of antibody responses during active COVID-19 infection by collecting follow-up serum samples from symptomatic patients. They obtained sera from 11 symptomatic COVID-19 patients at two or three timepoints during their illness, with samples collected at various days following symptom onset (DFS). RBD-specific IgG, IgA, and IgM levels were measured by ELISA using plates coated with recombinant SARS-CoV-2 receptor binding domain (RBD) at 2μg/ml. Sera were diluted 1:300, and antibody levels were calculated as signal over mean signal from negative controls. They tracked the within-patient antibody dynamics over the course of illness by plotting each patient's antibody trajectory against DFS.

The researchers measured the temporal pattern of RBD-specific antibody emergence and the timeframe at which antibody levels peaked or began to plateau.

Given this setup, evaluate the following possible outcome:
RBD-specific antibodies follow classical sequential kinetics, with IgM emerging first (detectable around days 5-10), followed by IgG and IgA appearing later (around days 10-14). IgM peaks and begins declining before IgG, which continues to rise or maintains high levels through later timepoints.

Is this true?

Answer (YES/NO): NO